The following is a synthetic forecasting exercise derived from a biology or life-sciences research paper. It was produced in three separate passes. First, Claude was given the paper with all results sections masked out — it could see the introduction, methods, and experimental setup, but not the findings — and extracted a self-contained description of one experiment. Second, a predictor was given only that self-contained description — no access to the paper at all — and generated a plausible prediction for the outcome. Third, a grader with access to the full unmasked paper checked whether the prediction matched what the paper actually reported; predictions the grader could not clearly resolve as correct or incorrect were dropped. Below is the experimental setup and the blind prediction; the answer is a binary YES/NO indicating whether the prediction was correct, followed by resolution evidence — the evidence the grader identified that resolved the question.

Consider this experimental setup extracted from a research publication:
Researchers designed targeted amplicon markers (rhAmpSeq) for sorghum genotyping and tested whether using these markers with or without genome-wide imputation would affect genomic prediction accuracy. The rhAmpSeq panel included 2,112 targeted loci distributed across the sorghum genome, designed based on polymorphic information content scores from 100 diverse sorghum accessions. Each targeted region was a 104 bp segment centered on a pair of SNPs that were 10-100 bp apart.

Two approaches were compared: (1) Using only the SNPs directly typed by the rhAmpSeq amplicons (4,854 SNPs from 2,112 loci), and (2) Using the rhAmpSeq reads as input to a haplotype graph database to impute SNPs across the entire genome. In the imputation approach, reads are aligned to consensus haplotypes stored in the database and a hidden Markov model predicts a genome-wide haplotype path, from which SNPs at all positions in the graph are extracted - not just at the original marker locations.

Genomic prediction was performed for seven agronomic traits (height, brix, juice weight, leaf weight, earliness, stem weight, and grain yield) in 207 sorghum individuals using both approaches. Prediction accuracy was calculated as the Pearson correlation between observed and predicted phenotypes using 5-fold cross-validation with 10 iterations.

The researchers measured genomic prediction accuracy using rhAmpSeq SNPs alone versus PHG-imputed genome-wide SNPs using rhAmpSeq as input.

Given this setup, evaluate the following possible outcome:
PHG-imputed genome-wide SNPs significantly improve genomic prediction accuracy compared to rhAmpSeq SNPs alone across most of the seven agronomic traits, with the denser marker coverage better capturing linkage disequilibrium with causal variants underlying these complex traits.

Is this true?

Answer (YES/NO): NO